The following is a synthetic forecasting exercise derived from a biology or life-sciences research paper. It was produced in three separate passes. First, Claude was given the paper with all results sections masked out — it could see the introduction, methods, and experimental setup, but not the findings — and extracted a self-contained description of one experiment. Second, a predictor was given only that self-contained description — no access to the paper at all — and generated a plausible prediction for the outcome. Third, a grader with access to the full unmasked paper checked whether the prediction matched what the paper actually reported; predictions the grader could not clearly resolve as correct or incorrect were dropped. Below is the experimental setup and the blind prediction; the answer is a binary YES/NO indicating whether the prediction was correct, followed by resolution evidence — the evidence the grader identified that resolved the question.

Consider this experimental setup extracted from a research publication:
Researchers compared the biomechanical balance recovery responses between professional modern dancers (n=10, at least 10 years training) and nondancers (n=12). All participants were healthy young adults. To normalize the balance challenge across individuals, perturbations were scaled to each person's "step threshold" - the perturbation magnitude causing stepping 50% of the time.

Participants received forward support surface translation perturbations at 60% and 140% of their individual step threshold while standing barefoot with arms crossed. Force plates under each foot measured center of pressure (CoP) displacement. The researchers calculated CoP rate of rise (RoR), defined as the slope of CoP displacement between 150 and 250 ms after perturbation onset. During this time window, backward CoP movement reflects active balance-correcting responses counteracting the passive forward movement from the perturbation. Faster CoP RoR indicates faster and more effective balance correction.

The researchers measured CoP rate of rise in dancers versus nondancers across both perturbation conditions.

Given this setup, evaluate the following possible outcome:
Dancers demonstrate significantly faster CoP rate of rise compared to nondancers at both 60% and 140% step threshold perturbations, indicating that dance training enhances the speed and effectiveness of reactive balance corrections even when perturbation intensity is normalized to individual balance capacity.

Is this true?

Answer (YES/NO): NO